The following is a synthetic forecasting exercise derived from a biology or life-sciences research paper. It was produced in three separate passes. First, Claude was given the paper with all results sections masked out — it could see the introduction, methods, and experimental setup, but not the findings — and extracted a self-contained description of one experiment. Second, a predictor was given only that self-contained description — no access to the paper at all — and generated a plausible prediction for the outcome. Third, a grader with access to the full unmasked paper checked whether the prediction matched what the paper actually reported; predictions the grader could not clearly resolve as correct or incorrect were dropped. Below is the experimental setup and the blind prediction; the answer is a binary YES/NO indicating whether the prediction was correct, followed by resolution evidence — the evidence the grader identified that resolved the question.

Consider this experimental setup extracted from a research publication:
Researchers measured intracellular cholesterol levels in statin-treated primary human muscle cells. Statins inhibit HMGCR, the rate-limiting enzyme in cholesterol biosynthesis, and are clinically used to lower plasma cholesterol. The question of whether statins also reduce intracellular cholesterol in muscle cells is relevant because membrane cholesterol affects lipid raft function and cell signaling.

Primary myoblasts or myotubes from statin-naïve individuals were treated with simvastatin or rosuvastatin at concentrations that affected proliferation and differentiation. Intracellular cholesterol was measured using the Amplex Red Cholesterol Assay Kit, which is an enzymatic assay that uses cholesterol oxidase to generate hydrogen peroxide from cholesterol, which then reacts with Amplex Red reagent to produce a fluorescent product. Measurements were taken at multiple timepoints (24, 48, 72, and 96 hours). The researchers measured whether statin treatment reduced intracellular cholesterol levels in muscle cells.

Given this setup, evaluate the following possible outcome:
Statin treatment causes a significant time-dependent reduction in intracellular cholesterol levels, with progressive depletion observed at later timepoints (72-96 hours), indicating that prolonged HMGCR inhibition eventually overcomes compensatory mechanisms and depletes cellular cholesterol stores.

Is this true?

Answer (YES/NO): NO